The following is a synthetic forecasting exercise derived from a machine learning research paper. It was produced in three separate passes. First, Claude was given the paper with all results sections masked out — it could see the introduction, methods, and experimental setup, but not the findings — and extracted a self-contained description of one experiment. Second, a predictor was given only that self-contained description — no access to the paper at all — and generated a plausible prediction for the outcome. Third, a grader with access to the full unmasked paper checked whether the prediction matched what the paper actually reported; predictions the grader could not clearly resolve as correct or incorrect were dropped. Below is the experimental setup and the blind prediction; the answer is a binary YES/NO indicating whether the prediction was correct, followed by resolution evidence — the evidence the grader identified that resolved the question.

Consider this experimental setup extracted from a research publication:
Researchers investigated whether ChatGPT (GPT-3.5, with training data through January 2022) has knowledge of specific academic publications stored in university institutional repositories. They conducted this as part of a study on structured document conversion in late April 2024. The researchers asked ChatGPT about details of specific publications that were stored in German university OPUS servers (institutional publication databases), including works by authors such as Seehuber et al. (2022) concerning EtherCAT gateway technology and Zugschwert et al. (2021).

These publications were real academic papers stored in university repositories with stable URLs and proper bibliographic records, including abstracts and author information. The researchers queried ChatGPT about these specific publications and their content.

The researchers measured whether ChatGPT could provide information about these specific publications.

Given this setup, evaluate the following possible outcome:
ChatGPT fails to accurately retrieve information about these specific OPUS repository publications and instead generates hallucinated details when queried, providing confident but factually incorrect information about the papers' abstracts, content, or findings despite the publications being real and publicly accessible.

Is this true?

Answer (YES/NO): NO